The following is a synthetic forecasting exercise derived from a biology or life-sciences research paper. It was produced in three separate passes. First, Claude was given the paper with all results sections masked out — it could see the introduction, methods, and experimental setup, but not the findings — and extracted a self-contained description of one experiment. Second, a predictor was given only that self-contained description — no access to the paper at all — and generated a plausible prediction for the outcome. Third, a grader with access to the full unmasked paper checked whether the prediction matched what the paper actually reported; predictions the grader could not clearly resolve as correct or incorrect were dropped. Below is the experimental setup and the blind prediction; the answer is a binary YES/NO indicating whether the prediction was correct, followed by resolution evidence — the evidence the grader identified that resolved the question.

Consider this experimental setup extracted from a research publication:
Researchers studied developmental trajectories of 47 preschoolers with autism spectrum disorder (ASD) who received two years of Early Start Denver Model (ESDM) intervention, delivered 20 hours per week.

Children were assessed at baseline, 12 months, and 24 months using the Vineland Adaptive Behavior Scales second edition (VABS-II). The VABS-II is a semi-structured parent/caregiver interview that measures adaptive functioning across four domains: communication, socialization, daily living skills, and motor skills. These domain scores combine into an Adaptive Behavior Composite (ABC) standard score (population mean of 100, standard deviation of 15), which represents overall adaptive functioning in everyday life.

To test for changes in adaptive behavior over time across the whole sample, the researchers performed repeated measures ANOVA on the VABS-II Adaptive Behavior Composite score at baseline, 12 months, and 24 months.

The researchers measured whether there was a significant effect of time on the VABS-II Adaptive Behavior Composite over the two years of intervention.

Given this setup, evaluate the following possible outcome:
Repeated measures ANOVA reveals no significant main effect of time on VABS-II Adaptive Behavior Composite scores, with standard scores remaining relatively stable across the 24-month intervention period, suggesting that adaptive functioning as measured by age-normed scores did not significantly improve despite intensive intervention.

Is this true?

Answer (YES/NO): YES